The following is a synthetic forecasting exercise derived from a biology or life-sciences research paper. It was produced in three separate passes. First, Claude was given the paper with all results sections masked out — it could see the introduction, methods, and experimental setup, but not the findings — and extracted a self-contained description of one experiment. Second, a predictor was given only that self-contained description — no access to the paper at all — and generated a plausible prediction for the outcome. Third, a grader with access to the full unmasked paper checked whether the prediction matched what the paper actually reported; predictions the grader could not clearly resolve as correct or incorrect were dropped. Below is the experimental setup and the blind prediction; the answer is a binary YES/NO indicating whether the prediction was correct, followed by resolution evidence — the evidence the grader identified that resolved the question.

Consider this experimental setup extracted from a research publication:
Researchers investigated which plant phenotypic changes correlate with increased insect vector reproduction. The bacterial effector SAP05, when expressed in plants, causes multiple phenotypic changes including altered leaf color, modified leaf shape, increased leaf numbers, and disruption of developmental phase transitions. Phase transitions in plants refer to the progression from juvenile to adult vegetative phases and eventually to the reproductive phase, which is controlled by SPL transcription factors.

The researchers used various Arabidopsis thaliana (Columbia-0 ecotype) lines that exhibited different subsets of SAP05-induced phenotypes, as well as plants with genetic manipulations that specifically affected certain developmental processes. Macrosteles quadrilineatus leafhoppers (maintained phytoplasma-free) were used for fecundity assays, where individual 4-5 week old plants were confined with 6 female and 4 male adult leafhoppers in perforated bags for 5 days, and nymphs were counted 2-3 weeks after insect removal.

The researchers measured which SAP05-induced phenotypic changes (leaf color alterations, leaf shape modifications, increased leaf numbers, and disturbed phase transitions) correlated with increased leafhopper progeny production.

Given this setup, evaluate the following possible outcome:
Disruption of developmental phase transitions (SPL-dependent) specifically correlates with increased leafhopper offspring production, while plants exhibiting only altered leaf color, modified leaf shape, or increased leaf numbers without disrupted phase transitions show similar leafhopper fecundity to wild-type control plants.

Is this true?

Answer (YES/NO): YES